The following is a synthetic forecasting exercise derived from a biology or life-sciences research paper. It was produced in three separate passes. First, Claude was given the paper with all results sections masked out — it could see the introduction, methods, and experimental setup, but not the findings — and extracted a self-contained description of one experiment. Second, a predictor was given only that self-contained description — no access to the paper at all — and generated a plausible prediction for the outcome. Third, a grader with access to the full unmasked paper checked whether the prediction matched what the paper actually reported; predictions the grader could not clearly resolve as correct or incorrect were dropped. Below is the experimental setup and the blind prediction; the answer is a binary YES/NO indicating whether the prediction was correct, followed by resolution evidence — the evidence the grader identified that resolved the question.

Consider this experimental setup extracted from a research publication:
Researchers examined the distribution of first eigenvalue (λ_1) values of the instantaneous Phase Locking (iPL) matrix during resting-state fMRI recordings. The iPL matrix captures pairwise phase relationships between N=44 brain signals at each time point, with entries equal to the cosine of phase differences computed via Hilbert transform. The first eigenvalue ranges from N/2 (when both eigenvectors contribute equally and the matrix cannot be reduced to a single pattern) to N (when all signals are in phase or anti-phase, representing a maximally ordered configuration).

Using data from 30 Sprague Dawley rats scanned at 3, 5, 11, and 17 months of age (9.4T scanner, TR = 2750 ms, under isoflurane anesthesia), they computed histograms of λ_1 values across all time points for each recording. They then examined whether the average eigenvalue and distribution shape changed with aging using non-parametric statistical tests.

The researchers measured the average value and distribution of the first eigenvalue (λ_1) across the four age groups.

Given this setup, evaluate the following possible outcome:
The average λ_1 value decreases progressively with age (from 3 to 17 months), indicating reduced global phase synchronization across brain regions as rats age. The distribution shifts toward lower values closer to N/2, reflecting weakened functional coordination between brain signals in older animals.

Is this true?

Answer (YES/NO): YES